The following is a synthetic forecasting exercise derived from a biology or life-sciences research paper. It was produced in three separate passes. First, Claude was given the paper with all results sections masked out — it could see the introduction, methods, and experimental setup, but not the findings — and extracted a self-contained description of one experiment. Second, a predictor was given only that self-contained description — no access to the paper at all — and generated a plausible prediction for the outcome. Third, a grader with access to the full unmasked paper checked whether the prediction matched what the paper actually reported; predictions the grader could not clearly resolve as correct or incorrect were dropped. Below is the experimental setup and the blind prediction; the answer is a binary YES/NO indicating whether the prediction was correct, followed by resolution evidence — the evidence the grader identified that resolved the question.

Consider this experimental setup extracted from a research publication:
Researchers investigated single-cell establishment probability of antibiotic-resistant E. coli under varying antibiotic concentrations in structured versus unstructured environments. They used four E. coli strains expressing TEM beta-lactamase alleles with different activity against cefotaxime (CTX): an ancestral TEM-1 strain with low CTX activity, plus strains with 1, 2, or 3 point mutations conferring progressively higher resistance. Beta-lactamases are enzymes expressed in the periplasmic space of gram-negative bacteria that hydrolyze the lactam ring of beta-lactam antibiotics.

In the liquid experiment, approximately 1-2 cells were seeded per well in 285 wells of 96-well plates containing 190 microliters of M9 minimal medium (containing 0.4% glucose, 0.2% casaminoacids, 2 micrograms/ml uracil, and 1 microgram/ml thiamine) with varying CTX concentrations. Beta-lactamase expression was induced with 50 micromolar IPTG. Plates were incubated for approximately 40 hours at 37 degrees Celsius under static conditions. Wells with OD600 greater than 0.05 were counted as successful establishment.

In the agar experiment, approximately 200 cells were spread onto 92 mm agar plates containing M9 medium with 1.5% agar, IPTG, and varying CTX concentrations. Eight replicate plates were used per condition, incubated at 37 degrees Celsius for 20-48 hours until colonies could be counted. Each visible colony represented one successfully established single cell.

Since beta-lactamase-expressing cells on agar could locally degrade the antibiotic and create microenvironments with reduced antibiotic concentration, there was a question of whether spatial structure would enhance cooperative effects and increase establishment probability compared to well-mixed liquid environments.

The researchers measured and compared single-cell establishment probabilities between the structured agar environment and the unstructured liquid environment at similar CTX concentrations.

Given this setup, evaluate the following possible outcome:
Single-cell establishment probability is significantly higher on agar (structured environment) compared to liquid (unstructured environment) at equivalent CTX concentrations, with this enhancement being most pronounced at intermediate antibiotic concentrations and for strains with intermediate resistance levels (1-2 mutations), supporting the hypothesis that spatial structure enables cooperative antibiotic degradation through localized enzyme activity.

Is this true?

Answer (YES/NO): NO